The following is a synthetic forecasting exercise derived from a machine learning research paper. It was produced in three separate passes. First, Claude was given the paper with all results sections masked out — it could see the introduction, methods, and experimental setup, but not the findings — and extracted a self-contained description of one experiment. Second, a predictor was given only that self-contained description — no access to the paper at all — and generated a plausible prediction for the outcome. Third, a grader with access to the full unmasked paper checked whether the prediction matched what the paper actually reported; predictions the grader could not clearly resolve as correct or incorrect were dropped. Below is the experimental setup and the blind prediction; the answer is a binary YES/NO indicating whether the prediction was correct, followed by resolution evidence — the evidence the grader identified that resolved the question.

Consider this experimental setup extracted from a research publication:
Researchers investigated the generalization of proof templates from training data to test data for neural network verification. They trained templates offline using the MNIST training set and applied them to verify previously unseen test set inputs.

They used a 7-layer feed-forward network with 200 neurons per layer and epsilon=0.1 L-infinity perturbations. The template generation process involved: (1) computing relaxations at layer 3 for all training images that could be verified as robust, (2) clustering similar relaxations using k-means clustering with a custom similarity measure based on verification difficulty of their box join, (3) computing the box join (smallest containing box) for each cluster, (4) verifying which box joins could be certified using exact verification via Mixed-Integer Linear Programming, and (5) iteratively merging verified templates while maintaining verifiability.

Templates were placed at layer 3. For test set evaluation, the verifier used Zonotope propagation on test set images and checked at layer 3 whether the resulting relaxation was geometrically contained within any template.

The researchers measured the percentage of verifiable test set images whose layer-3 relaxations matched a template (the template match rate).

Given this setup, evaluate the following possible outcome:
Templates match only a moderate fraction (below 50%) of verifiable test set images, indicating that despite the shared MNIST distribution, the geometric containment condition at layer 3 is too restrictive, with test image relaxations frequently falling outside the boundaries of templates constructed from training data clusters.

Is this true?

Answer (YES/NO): YES